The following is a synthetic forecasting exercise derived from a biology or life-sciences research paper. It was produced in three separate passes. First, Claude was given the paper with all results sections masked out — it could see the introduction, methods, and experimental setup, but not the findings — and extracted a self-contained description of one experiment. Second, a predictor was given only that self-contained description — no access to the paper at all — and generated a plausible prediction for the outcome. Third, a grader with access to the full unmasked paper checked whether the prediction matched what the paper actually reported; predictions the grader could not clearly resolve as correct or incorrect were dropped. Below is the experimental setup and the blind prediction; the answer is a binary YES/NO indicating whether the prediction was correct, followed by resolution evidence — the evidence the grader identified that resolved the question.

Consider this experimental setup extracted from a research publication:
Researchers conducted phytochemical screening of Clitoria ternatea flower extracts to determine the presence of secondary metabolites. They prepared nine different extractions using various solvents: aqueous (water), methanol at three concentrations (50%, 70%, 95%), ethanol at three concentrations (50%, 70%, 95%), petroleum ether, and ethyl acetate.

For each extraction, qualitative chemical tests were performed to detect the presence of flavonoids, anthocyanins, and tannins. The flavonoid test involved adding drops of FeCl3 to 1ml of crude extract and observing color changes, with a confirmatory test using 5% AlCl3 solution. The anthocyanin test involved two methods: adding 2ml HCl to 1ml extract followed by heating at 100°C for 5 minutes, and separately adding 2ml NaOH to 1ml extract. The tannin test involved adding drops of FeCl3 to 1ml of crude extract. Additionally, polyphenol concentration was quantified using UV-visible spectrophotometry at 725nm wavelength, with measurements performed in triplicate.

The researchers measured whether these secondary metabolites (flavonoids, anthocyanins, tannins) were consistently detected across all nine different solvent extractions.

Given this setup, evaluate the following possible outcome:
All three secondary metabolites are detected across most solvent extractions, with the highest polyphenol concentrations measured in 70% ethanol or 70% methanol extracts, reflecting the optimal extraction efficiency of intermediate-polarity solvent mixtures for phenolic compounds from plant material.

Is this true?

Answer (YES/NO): NO